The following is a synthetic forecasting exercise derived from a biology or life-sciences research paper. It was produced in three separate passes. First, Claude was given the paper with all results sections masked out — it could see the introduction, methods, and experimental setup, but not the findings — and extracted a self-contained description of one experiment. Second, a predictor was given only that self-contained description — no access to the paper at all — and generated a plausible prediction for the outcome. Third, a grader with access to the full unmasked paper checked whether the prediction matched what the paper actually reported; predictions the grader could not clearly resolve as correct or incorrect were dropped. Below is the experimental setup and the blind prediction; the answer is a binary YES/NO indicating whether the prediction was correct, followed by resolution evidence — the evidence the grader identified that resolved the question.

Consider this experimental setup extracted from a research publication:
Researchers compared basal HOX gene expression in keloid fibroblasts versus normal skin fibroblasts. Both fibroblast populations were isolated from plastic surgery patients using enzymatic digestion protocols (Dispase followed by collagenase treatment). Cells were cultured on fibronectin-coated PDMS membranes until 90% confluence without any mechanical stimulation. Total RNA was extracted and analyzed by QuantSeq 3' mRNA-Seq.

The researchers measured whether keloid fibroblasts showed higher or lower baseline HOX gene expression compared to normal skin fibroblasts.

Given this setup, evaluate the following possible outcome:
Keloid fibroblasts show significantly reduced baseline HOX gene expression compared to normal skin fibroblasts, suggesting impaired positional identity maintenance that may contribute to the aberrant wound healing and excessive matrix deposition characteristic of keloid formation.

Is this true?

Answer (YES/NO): YES